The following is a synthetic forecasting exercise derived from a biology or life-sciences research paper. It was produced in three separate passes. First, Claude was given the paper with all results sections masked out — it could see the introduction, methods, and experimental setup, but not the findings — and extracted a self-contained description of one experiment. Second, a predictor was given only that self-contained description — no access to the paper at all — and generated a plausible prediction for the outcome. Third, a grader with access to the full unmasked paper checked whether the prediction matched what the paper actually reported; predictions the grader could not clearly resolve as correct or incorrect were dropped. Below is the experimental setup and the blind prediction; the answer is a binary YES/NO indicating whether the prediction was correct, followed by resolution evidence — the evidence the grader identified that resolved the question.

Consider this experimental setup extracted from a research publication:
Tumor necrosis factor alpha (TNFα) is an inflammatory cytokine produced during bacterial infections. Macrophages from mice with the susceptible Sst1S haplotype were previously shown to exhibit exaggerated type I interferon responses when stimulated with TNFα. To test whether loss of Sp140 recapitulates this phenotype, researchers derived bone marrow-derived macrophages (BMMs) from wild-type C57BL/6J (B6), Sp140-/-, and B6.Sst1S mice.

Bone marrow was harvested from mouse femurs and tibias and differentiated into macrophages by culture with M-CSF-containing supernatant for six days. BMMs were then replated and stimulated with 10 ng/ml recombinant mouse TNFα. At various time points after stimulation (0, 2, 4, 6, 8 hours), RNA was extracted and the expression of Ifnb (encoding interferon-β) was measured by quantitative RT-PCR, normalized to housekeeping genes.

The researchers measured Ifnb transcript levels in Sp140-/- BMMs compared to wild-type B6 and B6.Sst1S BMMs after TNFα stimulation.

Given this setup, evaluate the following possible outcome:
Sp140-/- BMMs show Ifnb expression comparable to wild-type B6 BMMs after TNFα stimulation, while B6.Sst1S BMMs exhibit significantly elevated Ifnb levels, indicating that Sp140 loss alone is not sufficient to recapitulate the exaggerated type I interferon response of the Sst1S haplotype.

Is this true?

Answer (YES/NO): NO